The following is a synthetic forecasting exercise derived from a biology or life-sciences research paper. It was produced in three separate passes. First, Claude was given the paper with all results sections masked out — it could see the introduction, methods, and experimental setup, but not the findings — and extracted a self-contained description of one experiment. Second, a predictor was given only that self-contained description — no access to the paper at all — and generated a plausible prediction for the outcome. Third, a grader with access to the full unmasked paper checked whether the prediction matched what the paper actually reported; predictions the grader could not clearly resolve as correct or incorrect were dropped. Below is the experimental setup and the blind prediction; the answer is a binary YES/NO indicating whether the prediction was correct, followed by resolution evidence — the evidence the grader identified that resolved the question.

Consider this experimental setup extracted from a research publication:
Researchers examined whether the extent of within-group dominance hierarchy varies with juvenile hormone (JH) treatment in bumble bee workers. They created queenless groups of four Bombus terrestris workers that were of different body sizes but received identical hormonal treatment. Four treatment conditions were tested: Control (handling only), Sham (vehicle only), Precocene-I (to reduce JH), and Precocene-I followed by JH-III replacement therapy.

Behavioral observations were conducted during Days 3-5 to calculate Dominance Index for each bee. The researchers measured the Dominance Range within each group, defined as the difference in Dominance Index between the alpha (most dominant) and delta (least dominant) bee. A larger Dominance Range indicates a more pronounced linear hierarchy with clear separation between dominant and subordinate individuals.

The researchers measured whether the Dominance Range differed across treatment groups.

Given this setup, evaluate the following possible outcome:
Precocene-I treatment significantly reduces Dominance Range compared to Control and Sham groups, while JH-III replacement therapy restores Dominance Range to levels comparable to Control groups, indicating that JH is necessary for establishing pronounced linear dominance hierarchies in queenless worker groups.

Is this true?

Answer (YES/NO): NO